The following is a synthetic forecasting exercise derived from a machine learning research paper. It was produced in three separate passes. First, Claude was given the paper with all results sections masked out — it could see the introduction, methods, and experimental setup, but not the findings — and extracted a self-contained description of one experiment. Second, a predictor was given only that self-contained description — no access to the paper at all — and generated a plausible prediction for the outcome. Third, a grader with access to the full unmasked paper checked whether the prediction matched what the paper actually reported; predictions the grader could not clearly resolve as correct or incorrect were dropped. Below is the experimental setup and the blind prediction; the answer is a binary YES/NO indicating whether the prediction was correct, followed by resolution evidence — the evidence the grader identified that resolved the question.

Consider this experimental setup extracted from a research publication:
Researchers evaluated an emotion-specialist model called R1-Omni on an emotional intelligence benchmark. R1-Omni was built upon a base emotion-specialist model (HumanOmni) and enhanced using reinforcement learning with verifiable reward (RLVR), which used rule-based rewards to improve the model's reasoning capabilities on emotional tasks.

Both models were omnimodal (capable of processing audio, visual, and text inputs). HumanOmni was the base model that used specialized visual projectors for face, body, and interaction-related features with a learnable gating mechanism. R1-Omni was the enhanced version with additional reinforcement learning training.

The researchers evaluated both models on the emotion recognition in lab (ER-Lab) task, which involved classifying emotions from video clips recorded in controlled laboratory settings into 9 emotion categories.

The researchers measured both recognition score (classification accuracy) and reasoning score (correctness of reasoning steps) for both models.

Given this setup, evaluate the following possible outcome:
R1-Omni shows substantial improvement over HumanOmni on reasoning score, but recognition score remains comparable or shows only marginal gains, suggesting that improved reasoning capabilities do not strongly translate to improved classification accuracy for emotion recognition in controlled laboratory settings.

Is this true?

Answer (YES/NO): NO